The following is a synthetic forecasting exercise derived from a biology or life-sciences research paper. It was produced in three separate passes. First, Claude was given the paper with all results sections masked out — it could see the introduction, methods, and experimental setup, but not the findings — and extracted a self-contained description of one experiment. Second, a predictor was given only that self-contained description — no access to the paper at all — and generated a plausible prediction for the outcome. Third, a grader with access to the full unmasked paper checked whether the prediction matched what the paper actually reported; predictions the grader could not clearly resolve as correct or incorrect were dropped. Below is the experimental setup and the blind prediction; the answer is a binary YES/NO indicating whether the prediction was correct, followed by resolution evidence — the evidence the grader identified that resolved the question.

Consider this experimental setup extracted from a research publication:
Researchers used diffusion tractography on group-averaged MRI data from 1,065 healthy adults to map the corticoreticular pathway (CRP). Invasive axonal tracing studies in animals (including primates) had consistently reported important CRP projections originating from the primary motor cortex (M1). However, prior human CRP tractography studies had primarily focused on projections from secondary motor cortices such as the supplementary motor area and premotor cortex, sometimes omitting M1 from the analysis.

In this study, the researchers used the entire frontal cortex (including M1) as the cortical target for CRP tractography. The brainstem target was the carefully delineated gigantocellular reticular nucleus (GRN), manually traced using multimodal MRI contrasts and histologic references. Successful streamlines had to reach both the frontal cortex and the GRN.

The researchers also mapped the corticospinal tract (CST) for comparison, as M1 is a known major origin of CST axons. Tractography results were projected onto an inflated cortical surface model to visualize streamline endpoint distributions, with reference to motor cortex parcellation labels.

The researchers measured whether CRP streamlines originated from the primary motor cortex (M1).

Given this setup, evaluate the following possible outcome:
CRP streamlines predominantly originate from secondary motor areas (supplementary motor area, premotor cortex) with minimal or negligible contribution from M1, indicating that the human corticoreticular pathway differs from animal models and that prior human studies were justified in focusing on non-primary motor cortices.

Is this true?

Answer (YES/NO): NO